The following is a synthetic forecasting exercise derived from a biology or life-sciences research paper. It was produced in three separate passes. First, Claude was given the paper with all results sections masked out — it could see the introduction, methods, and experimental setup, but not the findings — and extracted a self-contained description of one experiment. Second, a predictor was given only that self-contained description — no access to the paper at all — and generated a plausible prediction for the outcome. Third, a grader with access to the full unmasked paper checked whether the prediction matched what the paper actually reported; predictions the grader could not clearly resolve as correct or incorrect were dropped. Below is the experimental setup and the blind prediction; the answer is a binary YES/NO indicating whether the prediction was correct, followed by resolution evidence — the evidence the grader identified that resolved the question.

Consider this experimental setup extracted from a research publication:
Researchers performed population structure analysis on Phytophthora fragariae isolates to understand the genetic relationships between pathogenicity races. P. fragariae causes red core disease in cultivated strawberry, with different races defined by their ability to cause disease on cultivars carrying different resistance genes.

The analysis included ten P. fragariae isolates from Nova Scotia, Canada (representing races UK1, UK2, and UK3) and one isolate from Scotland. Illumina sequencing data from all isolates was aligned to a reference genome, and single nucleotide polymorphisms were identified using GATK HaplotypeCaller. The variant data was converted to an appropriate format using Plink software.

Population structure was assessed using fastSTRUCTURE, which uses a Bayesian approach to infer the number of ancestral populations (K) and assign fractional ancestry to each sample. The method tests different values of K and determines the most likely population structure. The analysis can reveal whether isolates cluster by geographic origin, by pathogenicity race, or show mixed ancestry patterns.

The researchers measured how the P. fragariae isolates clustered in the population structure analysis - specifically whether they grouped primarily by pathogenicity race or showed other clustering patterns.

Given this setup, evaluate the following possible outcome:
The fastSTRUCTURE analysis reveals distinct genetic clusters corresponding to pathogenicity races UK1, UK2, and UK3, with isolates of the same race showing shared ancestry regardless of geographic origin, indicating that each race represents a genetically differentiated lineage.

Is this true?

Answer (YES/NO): NO